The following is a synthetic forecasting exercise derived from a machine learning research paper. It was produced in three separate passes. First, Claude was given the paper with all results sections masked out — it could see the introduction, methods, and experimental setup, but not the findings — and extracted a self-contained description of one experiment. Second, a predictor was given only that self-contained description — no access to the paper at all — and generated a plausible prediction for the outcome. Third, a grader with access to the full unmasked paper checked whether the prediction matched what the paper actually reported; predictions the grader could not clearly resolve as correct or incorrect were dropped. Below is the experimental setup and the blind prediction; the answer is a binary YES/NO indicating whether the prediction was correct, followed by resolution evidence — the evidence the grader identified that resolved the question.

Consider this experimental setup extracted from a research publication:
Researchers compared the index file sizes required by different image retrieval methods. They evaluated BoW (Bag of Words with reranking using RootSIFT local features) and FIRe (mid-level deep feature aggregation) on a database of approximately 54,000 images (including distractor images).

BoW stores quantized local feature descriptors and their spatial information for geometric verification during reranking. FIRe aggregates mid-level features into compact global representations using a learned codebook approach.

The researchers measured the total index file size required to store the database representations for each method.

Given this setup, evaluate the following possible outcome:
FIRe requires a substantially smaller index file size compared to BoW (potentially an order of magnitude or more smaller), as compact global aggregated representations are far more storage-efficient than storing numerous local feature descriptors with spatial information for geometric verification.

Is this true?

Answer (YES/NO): YES